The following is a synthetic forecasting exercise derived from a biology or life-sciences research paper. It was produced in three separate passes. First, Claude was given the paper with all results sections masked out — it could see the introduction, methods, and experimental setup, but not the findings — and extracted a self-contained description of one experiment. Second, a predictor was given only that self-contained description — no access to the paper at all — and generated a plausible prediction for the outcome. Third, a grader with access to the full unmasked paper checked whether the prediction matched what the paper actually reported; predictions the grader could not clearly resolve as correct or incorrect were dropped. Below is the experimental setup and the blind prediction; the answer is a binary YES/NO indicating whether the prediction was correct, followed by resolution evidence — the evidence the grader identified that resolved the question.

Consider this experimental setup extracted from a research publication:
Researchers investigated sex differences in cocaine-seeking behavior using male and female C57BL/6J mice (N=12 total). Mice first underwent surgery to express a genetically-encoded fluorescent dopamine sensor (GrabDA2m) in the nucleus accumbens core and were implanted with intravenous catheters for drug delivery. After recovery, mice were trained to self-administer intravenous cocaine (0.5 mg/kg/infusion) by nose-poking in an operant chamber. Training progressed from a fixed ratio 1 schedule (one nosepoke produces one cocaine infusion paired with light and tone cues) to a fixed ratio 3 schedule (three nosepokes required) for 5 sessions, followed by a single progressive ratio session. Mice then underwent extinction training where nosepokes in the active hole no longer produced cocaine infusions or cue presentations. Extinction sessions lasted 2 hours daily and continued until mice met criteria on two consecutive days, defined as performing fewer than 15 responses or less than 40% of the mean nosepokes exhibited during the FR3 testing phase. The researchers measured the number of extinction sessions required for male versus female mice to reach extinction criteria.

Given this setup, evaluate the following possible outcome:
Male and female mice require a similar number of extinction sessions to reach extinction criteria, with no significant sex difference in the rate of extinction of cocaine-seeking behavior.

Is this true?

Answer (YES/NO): NO